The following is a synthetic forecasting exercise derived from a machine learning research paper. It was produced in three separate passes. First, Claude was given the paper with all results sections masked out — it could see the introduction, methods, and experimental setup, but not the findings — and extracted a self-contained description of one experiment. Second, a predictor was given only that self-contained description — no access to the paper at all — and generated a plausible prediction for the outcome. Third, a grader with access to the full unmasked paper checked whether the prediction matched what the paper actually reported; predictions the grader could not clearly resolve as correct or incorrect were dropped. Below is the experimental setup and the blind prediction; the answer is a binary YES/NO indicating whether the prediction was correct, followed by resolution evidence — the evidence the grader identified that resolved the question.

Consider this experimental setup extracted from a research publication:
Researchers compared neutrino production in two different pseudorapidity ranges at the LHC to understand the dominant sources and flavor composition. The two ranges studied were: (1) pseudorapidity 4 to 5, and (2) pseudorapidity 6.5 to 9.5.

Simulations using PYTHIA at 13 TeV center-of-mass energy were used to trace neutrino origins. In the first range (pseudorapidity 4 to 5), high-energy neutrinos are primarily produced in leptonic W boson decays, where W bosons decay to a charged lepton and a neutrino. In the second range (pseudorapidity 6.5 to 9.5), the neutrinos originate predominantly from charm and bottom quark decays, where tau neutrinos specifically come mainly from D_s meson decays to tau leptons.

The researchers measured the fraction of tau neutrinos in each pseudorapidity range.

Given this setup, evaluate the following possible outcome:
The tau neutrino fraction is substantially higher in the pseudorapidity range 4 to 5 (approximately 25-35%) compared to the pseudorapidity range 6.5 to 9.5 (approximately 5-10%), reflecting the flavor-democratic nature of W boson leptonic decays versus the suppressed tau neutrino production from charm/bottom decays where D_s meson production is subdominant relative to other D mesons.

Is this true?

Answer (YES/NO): YES